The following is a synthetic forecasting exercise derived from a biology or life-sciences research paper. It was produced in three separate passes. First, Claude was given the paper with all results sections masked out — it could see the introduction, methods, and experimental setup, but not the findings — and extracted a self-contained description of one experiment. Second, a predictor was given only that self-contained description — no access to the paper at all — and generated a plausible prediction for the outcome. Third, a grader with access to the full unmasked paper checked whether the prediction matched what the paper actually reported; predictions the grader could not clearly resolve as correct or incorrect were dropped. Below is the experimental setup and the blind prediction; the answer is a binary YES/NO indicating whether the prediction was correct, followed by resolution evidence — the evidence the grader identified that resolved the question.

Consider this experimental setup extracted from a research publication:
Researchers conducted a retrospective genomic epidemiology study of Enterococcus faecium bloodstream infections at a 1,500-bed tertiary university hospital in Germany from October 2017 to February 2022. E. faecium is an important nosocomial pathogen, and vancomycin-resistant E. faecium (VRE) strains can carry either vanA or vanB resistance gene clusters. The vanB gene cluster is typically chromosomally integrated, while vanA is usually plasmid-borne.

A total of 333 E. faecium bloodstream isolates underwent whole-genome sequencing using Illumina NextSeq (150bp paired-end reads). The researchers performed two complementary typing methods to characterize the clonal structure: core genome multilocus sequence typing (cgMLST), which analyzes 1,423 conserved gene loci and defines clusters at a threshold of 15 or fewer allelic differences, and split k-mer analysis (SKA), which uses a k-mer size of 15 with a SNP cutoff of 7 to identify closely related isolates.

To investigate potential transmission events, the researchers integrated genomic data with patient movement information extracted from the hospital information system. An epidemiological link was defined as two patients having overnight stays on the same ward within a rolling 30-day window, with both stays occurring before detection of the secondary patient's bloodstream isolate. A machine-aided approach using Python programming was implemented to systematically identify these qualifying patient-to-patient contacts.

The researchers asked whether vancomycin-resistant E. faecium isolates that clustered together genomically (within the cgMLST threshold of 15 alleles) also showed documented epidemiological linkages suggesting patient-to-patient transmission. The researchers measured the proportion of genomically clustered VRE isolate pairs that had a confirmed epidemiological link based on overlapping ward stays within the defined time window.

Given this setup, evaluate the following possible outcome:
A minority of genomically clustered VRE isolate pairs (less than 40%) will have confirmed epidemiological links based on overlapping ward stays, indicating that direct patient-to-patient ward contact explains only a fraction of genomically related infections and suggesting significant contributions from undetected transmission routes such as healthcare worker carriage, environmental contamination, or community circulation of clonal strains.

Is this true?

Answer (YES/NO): YES